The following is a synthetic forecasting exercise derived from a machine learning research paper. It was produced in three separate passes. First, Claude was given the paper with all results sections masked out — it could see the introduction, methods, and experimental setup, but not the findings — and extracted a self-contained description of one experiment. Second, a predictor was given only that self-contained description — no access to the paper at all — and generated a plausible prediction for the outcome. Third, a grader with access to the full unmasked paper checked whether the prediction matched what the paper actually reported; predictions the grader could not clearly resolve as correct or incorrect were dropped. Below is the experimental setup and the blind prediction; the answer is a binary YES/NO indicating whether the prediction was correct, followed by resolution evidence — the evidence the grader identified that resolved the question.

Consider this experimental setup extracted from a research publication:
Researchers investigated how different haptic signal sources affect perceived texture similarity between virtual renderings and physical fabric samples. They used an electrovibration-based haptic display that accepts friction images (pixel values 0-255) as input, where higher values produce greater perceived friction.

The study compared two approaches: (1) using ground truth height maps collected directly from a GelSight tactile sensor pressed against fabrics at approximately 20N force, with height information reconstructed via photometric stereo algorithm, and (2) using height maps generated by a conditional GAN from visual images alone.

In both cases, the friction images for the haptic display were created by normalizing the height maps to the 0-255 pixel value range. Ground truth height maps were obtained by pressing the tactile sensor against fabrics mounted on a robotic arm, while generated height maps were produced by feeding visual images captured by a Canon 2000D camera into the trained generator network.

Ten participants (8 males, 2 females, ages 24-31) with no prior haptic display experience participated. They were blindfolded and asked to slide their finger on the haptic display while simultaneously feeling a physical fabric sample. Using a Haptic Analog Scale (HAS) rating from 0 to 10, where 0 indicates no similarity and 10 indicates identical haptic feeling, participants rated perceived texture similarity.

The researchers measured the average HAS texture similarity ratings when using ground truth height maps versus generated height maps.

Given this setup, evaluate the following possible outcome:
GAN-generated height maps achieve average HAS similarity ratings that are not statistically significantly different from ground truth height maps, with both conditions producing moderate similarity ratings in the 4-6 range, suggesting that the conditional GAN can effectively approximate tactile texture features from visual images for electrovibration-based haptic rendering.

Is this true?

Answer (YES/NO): NO